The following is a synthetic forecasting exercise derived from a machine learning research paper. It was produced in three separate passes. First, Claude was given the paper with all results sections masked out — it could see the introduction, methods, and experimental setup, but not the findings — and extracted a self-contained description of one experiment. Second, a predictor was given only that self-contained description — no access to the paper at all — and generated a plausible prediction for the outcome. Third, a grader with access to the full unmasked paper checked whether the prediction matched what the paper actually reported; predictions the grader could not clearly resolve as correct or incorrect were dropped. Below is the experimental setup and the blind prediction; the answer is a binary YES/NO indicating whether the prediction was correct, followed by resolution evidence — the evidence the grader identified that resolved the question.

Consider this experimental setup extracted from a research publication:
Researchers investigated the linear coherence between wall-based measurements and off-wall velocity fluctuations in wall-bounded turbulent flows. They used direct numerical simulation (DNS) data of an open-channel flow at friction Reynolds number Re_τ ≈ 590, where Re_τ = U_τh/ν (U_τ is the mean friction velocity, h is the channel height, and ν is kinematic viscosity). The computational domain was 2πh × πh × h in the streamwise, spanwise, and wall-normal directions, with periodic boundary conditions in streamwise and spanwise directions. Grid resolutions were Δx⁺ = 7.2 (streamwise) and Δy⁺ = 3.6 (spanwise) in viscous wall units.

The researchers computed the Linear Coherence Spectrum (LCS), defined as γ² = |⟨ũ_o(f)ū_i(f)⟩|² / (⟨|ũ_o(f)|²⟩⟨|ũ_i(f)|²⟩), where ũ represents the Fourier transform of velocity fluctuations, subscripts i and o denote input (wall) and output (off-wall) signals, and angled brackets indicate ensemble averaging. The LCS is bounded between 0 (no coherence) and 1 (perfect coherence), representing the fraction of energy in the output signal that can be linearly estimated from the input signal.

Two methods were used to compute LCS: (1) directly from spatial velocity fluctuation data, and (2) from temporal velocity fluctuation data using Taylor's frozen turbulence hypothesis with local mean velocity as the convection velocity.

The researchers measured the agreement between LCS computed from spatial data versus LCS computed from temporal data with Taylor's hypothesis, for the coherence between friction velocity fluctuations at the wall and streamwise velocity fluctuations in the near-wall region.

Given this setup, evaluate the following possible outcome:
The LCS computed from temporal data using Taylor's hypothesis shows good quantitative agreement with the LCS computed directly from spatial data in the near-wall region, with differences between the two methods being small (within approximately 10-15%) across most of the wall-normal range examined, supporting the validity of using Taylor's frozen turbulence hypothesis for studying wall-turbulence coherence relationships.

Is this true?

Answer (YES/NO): NO